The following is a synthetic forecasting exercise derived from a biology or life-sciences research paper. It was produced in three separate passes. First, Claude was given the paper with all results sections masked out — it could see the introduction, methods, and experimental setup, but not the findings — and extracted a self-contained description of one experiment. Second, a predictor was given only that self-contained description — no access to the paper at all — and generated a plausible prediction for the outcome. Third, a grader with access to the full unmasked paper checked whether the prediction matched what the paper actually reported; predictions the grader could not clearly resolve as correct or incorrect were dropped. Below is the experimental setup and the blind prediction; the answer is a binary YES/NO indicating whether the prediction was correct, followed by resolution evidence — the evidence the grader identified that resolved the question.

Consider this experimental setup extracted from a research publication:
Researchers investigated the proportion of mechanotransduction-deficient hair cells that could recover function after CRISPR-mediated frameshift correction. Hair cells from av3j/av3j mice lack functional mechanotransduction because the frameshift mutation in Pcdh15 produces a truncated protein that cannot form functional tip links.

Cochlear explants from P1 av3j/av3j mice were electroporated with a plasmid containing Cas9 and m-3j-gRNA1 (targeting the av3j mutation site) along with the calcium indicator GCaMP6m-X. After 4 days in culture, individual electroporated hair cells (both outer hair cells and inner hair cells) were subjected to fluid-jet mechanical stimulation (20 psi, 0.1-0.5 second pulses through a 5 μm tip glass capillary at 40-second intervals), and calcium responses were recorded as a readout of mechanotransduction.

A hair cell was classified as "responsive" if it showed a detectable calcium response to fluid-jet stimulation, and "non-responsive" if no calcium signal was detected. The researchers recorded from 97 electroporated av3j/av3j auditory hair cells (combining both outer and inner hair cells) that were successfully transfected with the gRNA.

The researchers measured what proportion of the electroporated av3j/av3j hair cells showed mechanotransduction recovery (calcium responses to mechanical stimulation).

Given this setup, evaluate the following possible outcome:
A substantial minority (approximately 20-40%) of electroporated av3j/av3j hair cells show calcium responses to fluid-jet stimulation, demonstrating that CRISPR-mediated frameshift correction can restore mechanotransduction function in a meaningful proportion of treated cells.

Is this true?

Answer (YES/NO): NO